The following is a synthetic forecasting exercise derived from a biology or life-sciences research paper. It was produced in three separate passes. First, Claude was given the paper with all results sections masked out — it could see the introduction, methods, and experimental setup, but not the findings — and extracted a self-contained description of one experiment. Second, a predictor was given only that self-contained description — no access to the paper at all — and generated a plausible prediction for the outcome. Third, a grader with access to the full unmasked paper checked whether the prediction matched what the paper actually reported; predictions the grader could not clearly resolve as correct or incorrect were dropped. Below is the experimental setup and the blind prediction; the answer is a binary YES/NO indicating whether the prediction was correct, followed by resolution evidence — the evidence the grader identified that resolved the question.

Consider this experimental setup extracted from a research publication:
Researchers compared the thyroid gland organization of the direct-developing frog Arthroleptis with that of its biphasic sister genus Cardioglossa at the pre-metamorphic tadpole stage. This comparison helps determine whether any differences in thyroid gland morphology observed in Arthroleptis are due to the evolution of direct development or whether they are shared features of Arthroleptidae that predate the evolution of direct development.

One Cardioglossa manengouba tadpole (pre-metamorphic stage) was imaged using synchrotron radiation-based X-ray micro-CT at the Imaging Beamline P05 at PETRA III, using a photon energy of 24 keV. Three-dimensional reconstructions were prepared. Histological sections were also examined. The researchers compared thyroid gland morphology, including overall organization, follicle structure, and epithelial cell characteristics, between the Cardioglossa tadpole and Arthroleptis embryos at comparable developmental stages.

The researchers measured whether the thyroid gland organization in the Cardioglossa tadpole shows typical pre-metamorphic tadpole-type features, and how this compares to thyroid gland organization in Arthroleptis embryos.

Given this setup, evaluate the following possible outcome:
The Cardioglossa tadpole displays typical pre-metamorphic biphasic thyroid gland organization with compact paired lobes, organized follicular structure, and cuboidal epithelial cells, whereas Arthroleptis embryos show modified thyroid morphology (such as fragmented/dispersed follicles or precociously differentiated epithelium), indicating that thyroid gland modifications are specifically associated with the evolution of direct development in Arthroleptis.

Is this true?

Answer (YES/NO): NO